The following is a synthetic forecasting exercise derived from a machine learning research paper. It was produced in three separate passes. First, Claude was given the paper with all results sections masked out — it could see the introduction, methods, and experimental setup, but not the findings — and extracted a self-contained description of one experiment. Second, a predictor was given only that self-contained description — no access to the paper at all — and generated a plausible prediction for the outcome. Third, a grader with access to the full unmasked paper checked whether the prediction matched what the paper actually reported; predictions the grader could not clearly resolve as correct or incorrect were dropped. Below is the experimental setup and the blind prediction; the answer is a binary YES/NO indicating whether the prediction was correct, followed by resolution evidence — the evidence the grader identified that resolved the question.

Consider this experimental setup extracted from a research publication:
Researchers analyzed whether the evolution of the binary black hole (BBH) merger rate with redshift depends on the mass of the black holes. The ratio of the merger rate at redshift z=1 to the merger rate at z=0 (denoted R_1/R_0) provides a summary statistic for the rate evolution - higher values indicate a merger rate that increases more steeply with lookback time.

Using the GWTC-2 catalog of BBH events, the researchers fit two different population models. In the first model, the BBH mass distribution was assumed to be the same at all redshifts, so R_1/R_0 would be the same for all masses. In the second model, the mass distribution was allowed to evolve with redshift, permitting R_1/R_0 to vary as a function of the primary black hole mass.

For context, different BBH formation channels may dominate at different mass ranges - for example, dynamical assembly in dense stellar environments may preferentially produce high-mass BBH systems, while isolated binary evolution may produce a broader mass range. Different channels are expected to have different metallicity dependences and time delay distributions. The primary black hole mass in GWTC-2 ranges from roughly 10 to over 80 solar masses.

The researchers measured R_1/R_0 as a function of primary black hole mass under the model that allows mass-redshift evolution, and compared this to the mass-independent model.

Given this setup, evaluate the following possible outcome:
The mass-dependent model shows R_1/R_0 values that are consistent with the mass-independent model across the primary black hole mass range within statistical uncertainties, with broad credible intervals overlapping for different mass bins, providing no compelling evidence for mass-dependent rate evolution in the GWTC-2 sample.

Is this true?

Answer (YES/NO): YES